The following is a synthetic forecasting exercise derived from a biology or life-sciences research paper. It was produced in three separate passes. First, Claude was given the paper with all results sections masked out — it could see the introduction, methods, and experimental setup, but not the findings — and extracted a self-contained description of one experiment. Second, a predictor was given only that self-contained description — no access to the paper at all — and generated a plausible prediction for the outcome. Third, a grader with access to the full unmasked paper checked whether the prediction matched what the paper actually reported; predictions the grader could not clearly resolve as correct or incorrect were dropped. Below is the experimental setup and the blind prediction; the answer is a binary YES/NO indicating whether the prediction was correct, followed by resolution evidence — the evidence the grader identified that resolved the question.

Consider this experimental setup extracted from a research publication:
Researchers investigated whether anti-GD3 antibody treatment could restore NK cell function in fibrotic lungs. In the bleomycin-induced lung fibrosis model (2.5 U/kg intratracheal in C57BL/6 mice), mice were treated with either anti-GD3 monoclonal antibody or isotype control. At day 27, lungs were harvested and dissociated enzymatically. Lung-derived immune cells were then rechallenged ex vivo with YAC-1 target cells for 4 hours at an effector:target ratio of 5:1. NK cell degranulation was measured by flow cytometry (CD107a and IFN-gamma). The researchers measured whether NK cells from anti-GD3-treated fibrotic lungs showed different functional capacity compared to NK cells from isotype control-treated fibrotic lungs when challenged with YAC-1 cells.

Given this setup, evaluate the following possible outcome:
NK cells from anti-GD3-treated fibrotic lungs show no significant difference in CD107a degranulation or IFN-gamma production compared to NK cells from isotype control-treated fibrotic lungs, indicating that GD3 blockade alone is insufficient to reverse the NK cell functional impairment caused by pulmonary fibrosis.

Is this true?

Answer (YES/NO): NO